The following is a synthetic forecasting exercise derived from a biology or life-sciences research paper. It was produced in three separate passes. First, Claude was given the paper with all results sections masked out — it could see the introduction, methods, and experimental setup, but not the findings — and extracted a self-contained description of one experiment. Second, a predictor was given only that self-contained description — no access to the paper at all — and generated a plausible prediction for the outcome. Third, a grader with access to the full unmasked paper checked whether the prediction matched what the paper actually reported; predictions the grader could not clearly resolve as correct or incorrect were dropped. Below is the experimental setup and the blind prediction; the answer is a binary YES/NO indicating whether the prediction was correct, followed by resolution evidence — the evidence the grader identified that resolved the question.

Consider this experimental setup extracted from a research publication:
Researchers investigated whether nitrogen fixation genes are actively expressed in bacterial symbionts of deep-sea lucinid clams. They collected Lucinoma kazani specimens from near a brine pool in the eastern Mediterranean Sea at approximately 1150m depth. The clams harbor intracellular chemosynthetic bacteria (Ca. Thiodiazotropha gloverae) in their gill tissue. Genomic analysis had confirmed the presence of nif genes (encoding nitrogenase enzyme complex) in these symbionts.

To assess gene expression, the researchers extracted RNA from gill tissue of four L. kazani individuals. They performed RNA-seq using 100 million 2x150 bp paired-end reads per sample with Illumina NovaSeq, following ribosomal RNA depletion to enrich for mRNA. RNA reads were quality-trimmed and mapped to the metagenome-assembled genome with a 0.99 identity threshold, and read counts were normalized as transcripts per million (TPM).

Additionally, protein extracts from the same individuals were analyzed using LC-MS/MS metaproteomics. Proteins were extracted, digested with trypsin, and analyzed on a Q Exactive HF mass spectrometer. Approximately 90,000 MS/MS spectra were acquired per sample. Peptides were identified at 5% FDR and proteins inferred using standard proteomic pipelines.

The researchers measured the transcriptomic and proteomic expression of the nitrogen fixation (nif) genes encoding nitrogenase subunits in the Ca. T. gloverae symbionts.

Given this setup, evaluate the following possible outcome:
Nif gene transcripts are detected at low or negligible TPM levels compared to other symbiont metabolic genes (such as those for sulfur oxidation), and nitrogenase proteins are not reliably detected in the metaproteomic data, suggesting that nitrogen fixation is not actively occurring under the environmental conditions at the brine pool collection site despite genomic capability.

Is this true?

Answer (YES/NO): YES